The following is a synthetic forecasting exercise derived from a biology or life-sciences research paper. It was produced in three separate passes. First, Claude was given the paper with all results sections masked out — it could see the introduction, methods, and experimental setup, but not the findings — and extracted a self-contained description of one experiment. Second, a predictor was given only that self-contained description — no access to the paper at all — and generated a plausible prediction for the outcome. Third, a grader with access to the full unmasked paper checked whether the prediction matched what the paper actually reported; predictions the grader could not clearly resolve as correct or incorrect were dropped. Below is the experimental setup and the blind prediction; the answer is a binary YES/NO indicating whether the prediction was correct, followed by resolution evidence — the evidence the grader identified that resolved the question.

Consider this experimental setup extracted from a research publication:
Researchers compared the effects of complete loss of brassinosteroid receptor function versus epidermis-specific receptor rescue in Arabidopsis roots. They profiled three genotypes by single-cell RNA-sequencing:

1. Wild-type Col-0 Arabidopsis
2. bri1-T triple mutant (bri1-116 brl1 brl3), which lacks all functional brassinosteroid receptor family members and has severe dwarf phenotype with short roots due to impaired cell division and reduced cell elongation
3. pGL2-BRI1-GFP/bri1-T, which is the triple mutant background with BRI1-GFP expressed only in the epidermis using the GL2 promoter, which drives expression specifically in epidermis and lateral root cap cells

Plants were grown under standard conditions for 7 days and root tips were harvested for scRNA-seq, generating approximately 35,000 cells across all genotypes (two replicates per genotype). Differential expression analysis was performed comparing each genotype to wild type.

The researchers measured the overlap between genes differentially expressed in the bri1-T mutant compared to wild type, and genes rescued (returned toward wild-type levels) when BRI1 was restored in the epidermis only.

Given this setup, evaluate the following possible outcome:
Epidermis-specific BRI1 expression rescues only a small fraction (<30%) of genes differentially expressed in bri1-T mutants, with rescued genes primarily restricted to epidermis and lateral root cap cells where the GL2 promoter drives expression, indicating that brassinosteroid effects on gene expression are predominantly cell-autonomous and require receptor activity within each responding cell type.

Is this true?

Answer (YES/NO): NO